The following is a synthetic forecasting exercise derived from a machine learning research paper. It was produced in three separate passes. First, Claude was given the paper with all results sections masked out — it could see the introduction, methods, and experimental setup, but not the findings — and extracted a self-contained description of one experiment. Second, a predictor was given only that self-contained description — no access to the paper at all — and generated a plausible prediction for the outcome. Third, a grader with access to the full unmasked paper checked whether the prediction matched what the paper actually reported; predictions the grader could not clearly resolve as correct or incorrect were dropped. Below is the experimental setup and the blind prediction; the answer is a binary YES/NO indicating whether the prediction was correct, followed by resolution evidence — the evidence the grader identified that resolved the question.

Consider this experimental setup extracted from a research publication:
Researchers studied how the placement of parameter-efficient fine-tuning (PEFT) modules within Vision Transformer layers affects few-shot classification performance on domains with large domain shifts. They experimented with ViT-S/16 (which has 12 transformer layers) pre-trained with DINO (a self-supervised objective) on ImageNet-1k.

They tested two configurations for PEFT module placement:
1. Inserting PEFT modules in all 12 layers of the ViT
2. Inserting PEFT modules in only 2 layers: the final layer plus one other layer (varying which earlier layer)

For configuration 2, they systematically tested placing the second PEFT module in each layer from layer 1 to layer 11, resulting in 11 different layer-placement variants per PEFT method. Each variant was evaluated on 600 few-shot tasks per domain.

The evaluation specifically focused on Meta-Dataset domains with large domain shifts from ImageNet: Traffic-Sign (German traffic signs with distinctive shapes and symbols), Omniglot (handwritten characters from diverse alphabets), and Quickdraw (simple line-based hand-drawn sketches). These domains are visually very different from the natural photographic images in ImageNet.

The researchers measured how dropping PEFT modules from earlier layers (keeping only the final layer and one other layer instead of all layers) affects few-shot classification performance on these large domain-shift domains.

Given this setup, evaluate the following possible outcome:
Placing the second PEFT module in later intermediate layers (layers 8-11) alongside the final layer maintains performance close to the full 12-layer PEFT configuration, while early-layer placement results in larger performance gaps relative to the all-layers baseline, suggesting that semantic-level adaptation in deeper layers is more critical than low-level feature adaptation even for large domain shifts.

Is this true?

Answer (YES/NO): NO